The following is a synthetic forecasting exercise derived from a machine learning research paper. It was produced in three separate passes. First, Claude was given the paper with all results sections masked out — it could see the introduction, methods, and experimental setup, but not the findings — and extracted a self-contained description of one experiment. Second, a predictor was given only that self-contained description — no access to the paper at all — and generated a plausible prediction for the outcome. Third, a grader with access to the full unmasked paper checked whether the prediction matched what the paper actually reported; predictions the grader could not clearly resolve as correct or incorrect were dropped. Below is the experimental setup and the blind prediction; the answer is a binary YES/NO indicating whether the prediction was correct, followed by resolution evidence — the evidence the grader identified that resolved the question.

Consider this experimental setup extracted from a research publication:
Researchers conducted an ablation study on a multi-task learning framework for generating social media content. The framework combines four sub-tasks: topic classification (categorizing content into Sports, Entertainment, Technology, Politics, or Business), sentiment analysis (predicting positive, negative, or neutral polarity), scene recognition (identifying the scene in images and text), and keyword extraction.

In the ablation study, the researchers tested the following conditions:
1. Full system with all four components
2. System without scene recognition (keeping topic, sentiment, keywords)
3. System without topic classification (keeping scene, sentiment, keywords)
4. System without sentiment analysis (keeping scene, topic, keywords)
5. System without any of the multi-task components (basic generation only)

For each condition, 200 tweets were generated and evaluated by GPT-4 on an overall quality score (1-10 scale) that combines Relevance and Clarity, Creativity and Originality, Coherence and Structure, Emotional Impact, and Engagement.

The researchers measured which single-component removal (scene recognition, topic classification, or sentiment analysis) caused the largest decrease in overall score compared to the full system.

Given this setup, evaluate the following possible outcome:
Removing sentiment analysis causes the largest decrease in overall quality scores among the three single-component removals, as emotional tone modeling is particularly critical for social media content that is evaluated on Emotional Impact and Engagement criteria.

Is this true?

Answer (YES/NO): YES